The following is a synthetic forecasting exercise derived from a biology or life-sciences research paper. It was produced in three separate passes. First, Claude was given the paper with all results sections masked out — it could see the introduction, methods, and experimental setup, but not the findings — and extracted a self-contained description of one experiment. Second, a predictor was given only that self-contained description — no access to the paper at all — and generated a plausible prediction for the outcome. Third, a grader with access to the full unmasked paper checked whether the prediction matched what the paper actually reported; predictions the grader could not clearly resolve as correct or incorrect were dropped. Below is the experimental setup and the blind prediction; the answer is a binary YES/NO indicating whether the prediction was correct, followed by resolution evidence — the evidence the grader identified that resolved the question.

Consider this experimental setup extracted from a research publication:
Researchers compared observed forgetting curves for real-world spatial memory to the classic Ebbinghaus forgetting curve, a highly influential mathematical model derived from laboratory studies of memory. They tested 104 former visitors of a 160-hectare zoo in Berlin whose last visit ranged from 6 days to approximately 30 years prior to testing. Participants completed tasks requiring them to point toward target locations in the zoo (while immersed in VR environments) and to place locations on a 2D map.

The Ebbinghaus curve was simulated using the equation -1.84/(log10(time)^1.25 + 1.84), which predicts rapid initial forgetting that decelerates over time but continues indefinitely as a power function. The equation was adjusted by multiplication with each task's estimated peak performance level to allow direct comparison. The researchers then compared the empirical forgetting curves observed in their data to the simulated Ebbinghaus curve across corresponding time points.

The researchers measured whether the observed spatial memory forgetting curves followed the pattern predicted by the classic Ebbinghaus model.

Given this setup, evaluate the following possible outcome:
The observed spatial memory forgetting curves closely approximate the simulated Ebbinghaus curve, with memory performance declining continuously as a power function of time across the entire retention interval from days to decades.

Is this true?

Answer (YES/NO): NO